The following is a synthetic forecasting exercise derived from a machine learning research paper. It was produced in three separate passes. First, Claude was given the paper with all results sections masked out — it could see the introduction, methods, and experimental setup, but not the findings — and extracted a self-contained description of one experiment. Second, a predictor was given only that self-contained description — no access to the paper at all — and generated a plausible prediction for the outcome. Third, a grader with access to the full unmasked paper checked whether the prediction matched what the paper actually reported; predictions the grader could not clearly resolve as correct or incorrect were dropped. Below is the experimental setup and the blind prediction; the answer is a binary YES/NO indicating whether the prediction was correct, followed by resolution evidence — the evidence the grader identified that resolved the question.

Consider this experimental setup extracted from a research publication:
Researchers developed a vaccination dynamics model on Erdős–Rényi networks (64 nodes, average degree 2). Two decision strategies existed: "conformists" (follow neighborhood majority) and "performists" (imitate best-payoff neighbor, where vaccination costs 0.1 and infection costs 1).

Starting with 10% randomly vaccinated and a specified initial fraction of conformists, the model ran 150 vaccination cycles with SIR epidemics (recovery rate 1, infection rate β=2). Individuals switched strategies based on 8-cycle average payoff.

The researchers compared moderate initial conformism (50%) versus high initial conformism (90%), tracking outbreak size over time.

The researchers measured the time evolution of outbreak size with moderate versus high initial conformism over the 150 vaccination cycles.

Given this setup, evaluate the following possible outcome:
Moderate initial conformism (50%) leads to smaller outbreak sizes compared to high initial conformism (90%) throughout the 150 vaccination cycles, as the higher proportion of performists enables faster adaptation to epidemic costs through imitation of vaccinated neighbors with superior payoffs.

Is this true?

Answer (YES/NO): YES